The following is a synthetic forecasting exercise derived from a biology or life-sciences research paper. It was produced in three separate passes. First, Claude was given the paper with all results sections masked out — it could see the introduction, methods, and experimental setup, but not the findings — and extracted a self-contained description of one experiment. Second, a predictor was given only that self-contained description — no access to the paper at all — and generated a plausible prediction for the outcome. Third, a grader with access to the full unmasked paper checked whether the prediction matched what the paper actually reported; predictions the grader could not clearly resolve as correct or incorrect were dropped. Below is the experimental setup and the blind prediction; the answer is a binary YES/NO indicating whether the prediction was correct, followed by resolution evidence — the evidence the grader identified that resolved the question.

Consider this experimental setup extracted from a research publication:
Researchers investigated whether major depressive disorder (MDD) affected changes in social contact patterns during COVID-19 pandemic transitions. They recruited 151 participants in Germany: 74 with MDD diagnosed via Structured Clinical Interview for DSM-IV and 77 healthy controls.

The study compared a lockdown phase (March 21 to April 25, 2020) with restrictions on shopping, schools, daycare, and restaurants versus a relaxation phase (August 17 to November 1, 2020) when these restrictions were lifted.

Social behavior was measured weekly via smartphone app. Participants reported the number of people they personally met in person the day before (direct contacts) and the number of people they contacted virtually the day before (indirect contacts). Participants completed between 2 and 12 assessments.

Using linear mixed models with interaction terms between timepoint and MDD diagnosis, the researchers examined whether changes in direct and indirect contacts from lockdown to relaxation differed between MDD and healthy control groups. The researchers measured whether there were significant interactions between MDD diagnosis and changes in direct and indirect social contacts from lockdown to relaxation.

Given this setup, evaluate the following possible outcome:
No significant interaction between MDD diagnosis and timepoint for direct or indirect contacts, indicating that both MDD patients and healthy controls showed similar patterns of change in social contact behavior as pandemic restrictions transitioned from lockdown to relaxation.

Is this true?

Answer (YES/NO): YES